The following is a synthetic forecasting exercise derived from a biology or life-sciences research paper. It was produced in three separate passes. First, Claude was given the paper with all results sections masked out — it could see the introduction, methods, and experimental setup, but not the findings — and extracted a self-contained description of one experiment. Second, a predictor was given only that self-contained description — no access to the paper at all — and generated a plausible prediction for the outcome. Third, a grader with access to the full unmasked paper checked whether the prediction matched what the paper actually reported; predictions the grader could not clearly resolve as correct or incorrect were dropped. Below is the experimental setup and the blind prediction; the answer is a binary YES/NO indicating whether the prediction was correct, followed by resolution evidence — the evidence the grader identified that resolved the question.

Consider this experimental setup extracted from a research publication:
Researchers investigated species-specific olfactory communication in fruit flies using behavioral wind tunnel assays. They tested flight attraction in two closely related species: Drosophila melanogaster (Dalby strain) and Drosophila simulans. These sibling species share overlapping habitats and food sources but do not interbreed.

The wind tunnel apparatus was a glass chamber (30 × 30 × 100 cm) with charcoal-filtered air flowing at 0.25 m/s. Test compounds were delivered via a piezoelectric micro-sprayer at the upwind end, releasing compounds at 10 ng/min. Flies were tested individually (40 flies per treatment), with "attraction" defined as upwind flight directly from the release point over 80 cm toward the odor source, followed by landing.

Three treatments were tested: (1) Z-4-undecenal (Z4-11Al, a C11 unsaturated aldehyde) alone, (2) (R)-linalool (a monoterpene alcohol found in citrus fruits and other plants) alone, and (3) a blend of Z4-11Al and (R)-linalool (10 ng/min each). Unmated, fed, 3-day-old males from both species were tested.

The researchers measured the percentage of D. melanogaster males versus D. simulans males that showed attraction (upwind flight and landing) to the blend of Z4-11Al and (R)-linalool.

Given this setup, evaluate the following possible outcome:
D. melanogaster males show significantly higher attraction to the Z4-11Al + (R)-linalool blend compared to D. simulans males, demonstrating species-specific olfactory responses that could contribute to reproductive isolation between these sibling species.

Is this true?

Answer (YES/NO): YES